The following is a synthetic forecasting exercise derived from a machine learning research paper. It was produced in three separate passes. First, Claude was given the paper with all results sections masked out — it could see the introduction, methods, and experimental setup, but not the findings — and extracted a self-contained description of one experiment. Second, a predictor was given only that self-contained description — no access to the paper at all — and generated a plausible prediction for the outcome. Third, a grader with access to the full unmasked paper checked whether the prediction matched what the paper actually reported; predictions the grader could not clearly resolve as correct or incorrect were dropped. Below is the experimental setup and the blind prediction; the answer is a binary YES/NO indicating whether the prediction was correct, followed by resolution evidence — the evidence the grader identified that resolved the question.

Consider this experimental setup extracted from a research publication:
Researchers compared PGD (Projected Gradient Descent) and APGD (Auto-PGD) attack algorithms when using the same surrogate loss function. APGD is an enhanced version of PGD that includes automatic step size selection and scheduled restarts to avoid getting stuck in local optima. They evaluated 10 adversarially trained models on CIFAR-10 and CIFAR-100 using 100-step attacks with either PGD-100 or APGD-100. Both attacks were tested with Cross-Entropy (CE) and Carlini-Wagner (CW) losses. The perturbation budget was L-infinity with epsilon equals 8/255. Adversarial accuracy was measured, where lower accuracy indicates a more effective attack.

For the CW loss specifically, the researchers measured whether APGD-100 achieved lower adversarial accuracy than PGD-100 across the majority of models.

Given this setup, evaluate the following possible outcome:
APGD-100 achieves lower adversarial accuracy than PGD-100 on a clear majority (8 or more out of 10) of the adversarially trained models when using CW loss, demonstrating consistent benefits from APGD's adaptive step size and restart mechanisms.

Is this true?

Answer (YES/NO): NO